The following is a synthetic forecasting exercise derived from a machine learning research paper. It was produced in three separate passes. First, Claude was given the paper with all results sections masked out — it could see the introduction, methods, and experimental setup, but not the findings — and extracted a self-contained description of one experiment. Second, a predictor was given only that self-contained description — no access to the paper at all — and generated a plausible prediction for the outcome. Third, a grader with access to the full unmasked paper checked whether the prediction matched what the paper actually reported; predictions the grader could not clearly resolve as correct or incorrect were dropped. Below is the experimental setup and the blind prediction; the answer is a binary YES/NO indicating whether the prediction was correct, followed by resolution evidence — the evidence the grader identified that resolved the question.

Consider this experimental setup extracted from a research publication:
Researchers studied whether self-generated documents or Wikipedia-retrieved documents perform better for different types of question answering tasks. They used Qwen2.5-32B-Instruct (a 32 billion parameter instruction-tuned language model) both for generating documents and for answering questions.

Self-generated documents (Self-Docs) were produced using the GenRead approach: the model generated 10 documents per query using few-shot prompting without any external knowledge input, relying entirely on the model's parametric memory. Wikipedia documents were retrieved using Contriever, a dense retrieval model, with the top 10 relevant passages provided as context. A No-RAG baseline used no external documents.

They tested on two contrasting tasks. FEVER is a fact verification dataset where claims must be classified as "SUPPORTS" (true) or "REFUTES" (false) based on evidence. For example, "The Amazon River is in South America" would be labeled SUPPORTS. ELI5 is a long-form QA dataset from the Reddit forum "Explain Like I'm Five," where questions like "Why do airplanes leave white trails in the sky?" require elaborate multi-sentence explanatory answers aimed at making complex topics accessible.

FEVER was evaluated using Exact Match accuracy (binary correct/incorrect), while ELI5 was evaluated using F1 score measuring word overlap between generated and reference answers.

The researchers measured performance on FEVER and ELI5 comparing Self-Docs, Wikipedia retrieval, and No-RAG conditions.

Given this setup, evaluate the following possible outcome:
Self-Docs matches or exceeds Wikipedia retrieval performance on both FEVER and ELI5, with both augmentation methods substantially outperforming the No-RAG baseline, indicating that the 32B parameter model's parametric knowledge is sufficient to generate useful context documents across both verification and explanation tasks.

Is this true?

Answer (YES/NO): NO